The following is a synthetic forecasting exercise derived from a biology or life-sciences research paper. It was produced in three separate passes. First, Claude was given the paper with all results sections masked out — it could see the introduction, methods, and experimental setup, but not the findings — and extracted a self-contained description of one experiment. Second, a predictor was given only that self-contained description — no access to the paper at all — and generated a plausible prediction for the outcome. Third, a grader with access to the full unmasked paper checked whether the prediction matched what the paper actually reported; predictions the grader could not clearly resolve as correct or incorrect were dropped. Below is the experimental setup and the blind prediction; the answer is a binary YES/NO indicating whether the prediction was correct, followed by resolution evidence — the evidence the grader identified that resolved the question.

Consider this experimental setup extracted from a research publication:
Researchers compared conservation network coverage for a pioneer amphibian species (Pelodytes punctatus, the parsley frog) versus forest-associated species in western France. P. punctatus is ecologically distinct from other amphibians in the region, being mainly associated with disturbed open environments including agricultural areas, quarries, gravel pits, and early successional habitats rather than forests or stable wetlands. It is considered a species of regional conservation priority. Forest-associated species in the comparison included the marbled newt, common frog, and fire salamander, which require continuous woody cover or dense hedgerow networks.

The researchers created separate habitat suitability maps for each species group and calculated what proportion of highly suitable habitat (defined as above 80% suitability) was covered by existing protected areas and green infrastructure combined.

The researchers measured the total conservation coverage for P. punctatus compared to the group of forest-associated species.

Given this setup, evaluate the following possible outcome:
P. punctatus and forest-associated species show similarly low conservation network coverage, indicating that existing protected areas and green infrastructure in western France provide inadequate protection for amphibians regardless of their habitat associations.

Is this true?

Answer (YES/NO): NO